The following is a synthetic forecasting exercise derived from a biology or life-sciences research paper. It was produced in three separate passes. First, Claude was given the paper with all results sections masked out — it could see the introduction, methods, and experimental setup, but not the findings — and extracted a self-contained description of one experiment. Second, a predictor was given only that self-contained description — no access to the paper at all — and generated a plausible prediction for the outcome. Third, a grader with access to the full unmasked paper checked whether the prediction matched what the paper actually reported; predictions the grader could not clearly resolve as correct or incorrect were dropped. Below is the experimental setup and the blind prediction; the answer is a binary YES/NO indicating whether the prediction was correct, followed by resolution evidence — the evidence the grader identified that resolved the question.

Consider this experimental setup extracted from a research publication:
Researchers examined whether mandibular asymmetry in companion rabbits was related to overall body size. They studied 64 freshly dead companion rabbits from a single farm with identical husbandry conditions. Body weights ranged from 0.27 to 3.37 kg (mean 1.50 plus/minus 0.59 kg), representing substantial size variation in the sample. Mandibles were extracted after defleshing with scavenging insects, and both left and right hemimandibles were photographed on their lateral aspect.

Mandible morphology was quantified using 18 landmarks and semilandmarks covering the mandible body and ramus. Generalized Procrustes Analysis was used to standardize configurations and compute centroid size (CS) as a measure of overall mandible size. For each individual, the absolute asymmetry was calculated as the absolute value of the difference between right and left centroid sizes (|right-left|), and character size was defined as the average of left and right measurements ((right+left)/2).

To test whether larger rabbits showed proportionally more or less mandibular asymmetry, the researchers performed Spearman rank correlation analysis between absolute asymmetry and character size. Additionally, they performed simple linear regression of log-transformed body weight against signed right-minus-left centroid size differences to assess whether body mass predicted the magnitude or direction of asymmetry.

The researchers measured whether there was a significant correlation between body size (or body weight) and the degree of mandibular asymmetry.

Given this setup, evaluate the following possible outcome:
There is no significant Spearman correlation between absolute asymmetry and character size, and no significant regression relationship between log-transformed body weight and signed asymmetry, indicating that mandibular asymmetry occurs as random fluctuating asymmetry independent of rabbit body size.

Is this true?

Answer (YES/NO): NO